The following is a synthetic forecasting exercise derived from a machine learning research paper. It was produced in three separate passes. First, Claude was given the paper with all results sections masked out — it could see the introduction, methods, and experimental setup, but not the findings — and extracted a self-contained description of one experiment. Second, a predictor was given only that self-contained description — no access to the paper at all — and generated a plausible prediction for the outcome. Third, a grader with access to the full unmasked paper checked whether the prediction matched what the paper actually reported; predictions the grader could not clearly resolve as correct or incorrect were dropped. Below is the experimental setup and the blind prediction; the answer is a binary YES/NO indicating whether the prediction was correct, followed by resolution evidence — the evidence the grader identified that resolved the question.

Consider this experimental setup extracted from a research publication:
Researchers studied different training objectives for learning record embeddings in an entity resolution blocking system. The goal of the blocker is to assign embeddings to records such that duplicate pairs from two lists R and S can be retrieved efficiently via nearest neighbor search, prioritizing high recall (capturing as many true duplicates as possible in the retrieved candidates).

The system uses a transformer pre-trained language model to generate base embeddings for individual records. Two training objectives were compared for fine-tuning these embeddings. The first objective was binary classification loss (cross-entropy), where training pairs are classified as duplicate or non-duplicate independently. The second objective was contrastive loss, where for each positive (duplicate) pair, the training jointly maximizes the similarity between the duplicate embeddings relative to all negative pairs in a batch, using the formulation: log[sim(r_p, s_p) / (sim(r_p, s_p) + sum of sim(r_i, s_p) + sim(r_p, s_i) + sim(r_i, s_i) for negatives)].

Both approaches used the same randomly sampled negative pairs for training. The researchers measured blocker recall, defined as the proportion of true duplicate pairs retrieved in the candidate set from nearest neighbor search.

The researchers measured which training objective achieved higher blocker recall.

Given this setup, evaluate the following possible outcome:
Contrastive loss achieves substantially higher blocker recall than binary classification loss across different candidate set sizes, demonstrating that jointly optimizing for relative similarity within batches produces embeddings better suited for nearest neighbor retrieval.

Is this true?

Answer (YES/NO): NO